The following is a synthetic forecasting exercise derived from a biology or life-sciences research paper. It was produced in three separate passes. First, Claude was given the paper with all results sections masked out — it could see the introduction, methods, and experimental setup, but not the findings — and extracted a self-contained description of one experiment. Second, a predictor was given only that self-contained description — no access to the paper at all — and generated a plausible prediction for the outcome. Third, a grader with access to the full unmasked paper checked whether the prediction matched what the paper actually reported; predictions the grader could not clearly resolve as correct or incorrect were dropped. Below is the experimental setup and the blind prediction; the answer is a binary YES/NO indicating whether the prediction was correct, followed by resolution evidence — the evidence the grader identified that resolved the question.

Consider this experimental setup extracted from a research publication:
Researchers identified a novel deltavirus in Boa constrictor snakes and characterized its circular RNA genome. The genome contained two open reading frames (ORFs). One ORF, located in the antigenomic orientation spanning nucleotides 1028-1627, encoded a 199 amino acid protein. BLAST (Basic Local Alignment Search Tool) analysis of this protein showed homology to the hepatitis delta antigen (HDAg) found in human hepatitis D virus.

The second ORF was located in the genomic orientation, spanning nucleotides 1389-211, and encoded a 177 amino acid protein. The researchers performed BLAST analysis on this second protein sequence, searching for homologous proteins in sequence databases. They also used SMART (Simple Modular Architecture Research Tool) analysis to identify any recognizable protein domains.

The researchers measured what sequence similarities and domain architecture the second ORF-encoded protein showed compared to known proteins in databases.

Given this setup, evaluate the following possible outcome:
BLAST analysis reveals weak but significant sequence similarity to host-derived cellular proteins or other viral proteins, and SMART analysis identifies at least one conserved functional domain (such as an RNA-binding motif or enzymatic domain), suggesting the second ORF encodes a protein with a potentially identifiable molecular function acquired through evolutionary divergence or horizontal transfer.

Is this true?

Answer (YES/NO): NO